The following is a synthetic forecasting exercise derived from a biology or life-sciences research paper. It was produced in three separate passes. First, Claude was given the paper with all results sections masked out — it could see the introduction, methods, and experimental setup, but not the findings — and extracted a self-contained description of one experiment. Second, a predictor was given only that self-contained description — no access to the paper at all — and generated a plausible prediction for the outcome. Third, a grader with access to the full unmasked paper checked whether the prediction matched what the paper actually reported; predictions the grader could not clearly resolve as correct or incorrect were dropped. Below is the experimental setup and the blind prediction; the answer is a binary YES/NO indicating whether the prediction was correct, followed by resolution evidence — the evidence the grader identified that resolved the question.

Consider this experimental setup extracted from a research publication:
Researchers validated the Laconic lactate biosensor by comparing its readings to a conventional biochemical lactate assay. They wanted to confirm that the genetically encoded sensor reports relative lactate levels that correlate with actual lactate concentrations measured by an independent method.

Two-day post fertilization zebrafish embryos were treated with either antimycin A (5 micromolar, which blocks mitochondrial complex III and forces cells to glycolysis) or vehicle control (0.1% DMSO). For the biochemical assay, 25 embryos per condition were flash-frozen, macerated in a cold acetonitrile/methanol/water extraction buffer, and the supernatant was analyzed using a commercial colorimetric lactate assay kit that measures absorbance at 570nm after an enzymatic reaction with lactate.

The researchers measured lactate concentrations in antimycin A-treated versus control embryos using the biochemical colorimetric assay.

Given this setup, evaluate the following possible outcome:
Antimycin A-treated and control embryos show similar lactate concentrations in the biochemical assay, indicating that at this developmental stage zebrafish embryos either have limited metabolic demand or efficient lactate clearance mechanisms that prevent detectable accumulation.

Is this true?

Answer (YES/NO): NO